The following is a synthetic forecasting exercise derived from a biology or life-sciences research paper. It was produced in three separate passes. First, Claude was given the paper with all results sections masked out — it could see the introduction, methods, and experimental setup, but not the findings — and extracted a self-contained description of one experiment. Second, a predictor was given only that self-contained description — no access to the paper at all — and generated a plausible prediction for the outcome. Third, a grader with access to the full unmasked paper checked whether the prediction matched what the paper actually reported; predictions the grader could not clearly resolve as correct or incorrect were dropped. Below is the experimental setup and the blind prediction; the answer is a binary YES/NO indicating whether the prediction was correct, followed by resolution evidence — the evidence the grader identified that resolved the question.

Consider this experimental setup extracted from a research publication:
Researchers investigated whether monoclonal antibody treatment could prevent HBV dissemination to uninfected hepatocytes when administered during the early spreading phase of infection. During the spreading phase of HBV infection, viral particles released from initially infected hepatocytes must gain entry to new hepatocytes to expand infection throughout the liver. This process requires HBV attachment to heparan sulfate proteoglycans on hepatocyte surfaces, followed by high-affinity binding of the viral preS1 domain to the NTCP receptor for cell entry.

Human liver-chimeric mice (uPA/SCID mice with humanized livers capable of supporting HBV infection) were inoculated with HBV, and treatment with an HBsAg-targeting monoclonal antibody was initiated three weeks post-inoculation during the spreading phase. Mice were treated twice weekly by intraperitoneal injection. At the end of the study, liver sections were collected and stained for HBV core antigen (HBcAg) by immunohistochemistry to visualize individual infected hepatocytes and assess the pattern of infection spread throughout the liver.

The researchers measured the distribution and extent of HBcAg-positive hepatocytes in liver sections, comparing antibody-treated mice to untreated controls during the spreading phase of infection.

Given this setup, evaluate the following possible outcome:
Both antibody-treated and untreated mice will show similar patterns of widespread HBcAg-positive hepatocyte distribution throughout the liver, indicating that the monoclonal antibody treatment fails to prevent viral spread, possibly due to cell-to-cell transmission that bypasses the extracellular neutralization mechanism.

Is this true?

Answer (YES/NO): NO